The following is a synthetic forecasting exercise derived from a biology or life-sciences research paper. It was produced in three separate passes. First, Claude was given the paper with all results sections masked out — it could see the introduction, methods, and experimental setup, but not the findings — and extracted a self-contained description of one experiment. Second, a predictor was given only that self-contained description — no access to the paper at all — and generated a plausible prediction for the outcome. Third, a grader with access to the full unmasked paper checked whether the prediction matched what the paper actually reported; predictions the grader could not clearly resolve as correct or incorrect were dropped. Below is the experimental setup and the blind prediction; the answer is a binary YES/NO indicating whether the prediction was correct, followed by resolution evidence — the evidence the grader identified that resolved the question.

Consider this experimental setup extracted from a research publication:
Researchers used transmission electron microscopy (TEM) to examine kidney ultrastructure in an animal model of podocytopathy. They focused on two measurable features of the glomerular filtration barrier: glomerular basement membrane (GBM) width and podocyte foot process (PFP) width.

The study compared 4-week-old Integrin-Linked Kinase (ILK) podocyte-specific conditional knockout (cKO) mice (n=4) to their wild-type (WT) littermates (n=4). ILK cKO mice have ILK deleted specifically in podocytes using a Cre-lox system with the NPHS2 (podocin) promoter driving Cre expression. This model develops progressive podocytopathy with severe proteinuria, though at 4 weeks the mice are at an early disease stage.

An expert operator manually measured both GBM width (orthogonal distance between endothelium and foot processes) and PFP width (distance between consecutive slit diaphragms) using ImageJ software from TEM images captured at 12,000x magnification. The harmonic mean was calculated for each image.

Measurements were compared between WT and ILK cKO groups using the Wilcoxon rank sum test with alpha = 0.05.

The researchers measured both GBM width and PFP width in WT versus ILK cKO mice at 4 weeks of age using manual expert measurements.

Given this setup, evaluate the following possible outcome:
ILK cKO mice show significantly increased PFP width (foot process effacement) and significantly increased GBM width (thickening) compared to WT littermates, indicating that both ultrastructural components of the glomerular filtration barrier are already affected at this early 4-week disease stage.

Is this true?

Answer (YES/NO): YES